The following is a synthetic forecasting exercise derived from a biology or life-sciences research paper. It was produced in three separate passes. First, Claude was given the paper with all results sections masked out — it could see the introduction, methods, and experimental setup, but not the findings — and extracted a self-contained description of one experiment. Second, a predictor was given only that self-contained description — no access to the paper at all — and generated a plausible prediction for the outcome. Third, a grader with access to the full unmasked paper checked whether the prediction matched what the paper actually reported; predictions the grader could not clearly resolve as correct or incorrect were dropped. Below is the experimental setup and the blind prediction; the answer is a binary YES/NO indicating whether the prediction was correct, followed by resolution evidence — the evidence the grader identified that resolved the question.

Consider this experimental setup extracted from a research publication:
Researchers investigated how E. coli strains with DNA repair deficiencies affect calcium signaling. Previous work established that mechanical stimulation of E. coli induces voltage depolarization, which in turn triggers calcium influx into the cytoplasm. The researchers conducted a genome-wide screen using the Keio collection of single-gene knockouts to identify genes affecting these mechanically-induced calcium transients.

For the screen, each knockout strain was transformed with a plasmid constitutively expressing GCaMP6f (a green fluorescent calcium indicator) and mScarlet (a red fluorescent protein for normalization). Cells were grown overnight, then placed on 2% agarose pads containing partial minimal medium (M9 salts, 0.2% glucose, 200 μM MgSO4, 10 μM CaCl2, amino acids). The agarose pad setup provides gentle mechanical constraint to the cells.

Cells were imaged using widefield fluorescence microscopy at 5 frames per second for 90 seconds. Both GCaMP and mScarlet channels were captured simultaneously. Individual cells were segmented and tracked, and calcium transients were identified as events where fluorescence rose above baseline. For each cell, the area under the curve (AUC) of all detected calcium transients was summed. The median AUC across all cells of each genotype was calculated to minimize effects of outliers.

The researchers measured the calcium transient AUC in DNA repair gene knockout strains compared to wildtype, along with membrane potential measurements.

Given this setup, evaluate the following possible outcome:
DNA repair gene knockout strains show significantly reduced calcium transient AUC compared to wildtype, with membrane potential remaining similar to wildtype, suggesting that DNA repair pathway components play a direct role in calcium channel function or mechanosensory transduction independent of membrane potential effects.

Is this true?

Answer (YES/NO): NO